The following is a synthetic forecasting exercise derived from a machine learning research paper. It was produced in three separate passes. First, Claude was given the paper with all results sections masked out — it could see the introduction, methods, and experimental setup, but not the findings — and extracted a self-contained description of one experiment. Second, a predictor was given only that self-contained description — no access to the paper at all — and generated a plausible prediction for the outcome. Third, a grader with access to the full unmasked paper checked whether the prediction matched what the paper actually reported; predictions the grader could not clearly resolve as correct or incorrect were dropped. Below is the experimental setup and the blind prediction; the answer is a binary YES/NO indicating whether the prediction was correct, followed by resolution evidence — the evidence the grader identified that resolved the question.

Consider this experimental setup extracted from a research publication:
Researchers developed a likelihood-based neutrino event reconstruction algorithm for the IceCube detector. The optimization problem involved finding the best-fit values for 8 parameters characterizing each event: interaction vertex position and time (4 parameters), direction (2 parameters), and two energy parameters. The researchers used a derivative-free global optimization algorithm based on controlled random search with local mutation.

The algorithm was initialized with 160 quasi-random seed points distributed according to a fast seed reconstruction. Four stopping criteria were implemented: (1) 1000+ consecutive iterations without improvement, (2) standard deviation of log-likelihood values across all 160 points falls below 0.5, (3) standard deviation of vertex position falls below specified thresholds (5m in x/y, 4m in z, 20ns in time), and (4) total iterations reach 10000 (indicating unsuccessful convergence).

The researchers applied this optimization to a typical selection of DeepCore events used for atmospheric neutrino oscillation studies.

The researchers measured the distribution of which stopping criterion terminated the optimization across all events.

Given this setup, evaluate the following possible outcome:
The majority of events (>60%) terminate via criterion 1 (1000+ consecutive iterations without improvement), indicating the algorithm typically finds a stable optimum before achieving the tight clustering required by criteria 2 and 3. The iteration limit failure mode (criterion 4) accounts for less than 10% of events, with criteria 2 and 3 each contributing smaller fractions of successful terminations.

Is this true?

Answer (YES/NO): NO